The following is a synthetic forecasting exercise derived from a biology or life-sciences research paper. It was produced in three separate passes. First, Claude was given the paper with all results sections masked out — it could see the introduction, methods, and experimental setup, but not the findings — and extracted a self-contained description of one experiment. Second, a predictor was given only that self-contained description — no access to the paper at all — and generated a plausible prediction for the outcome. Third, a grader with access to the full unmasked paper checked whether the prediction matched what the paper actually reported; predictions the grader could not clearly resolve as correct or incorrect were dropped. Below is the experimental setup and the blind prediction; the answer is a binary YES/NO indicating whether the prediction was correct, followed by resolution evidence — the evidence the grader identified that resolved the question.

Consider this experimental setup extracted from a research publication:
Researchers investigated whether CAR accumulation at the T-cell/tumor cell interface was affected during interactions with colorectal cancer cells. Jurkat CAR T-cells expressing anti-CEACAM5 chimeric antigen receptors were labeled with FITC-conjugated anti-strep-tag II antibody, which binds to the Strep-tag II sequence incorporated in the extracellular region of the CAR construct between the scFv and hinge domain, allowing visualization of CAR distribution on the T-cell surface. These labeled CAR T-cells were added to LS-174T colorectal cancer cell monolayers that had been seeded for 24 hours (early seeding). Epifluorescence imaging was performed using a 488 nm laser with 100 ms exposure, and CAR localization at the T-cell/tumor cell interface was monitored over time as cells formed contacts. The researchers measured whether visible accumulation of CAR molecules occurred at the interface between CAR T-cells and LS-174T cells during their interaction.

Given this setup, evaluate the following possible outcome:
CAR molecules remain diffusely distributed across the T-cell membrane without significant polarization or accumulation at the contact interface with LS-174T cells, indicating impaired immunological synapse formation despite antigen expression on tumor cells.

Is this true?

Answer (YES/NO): NO